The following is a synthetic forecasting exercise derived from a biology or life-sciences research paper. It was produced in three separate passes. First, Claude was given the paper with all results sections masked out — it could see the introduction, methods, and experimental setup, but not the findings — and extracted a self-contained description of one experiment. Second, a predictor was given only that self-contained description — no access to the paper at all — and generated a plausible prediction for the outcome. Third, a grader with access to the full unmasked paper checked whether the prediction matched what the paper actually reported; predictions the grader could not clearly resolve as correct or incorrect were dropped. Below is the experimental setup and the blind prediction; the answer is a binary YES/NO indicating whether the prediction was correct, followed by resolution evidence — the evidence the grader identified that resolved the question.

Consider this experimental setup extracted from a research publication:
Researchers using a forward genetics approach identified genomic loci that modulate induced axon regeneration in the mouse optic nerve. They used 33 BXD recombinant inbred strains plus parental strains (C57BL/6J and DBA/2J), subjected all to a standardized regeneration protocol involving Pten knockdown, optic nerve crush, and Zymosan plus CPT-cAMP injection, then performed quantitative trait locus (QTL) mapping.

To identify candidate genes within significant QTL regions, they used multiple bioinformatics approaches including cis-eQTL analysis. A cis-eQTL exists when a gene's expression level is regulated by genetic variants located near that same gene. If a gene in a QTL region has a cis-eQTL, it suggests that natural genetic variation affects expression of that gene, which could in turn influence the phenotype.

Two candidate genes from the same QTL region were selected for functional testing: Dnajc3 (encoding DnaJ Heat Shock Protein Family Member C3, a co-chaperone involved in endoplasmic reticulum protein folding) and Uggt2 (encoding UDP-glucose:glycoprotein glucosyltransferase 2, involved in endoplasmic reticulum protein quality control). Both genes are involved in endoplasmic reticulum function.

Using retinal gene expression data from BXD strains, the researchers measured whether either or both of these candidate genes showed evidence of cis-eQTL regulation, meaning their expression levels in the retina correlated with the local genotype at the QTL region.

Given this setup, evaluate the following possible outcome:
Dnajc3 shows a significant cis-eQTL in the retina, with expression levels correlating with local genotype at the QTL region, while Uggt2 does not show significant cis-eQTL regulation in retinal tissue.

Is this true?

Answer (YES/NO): NO